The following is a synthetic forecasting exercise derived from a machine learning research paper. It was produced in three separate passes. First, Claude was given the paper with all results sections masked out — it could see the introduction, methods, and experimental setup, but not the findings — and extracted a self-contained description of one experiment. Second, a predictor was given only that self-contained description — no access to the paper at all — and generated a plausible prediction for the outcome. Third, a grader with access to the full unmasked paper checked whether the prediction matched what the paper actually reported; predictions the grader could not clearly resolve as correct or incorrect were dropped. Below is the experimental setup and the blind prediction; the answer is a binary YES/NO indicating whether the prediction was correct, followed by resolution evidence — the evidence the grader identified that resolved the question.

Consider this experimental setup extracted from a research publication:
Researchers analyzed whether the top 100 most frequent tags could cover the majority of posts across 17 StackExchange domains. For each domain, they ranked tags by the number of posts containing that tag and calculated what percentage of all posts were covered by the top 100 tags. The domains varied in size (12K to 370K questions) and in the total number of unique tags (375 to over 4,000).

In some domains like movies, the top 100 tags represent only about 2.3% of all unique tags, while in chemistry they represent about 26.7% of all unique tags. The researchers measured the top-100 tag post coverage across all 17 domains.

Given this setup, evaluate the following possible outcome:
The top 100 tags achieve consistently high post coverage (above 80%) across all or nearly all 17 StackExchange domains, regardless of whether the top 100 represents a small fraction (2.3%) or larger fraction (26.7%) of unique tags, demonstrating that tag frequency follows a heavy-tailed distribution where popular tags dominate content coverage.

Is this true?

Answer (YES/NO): YES